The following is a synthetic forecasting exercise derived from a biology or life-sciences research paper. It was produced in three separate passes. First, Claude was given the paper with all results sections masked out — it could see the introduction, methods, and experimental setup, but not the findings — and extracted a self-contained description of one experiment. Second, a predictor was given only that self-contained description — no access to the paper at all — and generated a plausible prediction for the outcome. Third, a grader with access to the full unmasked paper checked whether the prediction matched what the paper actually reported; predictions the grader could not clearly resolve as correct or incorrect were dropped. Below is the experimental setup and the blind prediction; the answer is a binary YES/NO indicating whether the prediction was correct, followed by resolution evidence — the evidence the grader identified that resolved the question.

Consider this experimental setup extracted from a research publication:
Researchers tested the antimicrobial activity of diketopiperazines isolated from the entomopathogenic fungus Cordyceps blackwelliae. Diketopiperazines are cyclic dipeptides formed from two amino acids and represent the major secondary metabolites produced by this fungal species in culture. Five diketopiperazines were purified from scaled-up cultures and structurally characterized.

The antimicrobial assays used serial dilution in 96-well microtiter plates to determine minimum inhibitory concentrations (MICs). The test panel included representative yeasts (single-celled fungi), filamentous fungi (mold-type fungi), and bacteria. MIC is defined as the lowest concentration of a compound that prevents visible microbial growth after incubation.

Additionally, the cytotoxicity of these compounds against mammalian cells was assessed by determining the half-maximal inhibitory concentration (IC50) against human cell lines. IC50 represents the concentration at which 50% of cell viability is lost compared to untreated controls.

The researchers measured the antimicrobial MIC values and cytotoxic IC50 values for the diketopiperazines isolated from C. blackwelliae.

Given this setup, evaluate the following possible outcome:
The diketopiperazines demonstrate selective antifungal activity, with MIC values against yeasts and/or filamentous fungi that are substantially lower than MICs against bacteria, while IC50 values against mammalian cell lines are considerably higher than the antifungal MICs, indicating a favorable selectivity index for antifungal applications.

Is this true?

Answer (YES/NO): NO